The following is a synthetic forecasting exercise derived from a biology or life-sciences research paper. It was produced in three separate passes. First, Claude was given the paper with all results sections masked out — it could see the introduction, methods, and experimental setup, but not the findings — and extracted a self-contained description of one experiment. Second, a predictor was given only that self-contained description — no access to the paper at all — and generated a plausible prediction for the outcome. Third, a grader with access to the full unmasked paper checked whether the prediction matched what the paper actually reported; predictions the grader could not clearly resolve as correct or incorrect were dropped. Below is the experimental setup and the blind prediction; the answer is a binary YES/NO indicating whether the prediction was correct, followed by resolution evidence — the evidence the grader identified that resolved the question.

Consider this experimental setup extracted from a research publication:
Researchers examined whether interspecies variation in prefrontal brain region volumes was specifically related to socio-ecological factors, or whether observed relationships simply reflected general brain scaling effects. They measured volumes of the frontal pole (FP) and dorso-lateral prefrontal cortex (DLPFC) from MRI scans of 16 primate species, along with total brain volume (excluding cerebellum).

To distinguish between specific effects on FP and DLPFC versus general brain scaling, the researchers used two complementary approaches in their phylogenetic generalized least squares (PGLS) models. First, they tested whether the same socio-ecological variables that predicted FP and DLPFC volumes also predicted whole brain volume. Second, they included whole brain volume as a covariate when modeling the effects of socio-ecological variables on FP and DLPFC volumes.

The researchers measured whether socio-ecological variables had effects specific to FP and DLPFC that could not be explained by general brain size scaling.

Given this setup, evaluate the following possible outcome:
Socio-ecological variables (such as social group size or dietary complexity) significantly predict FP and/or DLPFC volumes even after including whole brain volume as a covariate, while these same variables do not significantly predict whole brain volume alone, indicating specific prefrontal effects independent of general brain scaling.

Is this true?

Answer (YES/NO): NO